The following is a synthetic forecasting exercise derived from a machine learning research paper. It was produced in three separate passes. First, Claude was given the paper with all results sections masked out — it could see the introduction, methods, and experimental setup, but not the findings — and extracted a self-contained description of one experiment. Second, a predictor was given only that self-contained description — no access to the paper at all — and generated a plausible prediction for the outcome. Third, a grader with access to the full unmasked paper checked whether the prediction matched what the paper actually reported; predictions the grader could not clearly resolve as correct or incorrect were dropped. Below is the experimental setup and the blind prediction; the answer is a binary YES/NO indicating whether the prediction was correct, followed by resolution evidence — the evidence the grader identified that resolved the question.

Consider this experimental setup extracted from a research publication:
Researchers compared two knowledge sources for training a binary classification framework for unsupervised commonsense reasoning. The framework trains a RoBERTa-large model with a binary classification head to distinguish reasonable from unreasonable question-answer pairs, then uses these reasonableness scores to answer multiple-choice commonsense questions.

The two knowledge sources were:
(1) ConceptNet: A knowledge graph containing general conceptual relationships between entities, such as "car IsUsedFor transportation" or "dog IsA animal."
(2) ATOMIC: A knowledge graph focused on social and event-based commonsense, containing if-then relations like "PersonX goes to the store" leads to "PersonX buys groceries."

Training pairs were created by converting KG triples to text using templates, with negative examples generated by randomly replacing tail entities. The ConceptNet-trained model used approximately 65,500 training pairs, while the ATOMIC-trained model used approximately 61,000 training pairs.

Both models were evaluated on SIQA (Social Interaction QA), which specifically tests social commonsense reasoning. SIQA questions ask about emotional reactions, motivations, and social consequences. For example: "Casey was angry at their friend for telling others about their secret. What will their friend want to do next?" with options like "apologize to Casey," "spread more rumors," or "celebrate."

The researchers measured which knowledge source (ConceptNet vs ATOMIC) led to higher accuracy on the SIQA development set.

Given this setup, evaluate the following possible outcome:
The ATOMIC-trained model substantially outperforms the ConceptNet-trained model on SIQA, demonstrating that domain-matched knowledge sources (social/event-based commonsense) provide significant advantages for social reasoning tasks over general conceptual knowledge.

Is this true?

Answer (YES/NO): YES